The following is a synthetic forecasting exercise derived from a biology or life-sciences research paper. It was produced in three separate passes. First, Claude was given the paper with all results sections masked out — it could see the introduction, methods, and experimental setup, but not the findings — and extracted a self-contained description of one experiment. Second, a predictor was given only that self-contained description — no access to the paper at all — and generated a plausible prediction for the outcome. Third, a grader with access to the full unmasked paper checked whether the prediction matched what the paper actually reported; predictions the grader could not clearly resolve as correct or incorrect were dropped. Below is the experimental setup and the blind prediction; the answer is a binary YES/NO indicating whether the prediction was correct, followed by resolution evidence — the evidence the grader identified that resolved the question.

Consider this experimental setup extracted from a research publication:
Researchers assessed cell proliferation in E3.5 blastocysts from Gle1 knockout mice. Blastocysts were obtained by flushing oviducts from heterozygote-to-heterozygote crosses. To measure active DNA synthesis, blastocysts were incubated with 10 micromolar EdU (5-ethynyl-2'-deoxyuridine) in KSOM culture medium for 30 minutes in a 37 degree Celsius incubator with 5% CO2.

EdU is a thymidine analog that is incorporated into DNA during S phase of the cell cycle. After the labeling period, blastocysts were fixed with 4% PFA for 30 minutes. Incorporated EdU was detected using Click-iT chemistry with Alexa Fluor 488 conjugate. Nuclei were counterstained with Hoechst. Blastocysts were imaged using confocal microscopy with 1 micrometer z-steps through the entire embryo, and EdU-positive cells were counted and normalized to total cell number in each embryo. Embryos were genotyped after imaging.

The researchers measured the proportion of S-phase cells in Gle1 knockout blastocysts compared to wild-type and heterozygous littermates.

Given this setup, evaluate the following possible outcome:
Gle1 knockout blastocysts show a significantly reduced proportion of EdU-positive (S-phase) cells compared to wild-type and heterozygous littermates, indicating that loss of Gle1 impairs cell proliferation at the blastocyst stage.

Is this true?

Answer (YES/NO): YES